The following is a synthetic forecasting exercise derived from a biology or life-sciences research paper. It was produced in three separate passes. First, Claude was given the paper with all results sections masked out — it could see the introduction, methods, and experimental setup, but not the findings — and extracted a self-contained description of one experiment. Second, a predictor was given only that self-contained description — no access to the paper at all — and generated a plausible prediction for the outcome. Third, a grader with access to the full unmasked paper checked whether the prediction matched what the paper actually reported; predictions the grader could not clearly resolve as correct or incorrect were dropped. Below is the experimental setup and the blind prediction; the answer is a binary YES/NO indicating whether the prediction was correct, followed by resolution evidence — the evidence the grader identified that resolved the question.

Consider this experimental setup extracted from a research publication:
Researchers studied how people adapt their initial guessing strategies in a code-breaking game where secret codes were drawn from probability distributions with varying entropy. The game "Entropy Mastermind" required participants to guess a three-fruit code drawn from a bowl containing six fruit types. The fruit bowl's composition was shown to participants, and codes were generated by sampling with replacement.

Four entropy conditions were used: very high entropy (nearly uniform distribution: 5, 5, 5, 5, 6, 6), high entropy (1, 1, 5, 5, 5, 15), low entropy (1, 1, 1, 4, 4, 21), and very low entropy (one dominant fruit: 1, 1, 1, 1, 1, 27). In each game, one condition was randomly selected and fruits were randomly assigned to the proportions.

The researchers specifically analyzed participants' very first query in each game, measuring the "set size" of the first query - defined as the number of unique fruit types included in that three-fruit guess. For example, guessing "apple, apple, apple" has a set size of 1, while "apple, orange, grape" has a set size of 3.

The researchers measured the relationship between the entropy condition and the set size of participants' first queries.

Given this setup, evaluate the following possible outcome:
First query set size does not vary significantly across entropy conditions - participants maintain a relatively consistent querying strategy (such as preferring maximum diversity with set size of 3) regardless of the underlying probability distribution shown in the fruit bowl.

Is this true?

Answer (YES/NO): NO